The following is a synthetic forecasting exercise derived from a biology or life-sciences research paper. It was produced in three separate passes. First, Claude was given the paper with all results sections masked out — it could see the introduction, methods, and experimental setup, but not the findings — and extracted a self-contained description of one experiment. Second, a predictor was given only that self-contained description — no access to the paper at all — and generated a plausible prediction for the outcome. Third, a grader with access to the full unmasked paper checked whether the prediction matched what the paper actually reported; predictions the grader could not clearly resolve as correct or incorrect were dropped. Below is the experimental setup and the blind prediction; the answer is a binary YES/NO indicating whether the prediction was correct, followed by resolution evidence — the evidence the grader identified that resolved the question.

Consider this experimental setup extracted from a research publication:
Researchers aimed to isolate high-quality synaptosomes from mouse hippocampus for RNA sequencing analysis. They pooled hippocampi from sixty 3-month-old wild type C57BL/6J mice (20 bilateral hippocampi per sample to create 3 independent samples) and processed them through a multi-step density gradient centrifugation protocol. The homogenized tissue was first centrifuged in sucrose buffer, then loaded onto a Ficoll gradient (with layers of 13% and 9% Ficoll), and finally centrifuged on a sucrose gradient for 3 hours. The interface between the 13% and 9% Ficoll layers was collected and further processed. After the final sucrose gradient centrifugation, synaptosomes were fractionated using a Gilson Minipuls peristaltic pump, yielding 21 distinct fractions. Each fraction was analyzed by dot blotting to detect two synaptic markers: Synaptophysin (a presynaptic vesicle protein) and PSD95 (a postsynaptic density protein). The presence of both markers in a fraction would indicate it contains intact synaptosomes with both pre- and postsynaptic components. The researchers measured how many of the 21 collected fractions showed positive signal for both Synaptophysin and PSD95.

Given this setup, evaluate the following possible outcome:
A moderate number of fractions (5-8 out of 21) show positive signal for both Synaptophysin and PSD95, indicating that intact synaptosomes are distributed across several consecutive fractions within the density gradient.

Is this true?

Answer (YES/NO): YES